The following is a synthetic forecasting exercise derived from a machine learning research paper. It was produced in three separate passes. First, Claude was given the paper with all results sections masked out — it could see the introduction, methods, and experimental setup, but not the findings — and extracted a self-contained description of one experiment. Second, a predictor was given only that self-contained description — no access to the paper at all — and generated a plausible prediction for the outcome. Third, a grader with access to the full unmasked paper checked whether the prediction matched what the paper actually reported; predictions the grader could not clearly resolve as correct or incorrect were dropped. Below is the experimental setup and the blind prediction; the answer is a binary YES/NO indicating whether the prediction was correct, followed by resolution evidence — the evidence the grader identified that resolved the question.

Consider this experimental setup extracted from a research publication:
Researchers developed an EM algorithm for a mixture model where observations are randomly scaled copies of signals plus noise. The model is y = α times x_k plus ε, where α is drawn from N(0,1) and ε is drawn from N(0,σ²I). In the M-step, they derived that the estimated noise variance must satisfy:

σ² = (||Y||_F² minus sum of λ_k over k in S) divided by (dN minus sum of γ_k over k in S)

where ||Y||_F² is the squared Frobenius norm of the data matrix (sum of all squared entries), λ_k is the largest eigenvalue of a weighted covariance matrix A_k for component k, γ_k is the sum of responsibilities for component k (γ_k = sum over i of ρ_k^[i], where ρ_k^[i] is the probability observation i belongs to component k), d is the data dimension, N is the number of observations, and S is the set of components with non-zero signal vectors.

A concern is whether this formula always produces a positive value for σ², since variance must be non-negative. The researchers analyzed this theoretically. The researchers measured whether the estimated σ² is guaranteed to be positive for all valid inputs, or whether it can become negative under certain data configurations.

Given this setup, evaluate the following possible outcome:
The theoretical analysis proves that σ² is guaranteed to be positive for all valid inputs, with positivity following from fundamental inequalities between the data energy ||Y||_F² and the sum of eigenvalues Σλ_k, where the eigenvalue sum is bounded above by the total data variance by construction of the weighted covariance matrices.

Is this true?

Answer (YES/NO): YES